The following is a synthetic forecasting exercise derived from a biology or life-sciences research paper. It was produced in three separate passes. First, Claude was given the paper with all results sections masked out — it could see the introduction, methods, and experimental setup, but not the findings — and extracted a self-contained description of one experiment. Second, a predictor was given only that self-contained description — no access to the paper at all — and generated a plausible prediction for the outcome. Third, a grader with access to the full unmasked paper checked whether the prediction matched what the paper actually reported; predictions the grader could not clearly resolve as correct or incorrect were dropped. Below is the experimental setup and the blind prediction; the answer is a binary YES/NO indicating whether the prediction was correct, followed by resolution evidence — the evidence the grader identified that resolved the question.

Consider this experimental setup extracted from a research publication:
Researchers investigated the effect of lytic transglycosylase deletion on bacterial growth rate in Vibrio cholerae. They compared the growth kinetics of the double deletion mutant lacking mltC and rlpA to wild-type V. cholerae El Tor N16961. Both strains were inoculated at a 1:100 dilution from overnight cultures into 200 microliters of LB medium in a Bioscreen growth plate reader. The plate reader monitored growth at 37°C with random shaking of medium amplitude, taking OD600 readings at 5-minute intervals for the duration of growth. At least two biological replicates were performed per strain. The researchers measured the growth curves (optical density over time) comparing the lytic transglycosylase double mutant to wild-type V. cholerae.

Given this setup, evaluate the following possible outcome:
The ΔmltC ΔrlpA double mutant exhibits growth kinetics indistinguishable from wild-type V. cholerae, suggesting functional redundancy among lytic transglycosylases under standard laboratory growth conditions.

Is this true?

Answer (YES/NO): YES